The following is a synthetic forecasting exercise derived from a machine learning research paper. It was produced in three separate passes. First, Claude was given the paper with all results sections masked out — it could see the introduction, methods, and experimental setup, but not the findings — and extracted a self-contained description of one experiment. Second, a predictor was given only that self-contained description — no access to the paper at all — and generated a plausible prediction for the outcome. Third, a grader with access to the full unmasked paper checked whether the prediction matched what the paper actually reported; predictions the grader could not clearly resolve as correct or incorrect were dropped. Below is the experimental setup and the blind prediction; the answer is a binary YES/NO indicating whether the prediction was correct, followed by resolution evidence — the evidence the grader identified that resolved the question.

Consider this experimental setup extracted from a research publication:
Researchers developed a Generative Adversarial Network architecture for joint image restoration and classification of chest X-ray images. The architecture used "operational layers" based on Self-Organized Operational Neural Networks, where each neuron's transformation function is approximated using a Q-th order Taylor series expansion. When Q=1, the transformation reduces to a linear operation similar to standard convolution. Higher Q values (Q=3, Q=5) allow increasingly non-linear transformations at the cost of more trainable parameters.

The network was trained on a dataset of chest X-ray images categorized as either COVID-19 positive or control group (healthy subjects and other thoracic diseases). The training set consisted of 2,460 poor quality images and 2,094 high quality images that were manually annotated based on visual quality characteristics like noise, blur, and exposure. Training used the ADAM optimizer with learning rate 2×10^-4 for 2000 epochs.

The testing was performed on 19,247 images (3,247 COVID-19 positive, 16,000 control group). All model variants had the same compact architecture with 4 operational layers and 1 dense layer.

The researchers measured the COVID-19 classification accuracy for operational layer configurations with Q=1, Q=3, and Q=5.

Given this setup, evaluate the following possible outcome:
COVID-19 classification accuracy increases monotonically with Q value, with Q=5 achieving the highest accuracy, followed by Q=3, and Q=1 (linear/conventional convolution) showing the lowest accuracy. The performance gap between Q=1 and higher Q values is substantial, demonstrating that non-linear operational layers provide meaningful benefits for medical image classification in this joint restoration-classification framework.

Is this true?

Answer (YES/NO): YES